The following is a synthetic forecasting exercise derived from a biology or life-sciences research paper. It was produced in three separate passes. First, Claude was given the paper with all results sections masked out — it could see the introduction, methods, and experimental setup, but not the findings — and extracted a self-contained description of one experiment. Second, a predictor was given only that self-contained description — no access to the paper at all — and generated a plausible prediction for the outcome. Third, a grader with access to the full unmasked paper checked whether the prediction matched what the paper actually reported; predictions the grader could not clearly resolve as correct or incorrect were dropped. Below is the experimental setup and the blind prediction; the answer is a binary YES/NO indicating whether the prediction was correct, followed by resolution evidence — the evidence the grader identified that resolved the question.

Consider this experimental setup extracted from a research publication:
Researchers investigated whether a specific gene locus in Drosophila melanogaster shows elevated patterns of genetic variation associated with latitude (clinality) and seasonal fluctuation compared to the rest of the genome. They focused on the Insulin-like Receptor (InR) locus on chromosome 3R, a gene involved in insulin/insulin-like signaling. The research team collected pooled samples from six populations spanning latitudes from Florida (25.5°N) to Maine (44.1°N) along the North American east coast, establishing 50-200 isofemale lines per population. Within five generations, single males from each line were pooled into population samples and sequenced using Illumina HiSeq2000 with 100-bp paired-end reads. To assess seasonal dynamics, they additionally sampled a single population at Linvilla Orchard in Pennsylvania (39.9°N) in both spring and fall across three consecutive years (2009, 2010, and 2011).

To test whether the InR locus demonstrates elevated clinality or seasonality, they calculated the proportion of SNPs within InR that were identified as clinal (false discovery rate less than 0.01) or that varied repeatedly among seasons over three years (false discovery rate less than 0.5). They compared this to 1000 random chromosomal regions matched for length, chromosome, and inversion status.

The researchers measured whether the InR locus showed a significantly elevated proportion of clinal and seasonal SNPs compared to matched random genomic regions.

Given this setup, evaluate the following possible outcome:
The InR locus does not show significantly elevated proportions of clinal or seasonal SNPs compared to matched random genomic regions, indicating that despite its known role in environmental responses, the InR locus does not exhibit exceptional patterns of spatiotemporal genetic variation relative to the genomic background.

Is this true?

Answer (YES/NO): NO